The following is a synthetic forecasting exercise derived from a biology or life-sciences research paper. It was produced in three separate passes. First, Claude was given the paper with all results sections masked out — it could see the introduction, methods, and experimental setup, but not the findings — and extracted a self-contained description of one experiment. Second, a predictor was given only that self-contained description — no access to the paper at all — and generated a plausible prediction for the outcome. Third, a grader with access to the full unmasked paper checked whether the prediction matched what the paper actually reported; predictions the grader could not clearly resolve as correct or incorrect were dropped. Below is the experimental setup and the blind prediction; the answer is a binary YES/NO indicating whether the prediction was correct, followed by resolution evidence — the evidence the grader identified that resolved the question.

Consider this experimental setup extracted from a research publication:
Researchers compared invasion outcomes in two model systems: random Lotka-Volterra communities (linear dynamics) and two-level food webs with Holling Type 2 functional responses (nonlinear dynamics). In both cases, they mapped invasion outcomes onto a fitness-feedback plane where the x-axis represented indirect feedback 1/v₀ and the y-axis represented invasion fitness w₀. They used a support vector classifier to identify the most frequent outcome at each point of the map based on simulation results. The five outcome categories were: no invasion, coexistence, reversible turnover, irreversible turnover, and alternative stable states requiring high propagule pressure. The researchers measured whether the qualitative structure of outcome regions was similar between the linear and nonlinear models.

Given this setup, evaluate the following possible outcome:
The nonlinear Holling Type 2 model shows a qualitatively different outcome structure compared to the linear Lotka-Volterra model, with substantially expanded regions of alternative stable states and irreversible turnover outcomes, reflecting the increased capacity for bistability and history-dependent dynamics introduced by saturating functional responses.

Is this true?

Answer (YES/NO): NO